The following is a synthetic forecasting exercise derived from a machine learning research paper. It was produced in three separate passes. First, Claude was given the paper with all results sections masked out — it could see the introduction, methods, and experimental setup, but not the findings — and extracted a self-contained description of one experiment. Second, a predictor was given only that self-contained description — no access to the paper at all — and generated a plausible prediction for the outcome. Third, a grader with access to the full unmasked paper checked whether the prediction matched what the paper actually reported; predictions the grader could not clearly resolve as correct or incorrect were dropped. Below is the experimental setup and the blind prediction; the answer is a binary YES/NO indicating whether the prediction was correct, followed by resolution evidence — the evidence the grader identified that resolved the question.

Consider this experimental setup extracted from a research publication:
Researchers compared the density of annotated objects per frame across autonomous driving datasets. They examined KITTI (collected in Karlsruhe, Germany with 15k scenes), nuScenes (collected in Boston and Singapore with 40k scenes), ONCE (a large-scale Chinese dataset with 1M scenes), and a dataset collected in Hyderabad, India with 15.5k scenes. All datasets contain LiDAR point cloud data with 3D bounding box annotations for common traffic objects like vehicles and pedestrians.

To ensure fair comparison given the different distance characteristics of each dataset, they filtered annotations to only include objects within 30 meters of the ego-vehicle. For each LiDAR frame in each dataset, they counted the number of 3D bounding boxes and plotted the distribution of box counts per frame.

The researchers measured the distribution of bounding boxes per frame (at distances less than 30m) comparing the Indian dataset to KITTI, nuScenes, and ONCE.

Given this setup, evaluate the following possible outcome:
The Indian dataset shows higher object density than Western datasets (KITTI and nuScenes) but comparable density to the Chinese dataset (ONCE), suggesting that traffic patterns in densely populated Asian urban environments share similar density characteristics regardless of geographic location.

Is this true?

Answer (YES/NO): NO